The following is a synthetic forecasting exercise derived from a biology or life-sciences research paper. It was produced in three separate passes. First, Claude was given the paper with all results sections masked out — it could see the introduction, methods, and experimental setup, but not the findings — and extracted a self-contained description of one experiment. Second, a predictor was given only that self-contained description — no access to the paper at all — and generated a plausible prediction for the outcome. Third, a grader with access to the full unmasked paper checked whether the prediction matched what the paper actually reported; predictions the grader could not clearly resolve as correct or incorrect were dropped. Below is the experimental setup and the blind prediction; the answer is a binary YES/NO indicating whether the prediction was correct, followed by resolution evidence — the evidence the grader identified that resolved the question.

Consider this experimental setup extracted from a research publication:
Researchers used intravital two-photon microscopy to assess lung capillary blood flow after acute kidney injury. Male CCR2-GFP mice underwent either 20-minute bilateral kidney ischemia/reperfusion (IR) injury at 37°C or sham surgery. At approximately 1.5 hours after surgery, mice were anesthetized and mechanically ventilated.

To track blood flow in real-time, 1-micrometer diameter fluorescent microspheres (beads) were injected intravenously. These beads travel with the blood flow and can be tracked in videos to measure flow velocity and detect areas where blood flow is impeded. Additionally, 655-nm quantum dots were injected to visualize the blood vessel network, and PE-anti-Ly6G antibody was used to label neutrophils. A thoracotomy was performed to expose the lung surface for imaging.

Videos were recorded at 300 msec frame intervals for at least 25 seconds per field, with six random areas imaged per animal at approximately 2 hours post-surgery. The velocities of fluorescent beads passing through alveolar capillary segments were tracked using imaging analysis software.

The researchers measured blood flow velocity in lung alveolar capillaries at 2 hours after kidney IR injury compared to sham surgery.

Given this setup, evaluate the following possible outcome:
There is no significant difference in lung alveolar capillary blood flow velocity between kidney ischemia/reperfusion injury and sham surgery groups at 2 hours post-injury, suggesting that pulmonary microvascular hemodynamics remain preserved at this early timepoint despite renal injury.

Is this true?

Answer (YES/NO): NO